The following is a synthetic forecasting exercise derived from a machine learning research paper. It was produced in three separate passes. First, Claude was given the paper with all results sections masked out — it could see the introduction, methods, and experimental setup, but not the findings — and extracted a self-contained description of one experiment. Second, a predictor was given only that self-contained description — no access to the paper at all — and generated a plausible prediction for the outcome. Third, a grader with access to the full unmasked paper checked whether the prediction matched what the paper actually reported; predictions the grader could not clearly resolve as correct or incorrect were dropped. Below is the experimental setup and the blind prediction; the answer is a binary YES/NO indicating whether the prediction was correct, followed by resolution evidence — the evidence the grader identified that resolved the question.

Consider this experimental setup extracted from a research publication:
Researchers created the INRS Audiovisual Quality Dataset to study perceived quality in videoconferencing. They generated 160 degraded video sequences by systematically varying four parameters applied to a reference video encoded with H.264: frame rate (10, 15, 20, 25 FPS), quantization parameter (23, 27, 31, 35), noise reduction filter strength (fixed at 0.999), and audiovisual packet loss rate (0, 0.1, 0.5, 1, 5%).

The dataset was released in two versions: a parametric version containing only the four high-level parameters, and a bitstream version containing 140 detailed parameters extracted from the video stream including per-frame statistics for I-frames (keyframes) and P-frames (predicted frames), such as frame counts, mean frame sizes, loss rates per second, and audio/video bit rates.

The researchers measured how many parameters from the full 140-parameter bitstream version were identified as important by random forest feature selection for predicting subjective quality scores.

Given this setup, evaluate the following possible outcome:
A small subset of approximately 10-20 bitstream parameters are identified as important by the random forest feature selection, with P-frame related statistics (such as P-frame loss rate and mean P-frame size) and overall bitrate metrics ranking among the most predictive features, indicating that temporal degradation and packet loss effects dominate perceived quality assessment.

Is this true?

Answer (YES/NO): NO